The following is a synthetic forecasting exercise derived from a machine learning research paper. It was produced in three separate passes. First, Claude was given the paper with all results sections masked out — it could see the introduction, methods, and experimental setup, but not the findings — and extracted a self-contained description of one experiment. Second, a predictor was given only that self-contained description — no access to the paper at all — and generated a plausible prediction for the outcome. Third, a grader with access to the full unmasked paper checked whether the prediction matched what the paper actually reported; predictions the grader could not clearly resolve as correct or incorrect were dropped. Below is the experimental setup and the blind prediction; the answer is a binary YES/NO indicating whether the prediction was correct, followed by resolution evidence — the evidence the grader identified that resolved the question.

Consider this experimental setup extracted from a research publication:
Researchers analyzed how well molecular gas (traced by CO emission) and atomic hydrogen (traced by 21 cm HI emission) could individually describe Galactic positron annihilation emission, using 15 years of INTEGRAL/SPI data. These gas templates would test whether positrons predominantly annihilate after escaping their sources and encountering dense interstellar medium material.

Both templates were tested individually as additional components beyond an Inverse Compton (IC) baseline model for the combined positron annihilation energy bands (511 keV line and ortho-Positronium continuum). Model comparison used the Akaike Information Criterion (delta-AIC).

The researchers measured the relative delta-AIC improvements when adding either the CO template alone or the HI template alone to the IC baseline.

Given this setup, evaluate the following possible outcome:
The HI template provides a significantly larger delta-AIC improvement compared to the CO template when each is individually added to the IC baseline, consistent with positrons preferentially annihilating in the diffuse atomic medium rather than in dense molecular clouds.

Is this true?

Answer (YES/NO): NO